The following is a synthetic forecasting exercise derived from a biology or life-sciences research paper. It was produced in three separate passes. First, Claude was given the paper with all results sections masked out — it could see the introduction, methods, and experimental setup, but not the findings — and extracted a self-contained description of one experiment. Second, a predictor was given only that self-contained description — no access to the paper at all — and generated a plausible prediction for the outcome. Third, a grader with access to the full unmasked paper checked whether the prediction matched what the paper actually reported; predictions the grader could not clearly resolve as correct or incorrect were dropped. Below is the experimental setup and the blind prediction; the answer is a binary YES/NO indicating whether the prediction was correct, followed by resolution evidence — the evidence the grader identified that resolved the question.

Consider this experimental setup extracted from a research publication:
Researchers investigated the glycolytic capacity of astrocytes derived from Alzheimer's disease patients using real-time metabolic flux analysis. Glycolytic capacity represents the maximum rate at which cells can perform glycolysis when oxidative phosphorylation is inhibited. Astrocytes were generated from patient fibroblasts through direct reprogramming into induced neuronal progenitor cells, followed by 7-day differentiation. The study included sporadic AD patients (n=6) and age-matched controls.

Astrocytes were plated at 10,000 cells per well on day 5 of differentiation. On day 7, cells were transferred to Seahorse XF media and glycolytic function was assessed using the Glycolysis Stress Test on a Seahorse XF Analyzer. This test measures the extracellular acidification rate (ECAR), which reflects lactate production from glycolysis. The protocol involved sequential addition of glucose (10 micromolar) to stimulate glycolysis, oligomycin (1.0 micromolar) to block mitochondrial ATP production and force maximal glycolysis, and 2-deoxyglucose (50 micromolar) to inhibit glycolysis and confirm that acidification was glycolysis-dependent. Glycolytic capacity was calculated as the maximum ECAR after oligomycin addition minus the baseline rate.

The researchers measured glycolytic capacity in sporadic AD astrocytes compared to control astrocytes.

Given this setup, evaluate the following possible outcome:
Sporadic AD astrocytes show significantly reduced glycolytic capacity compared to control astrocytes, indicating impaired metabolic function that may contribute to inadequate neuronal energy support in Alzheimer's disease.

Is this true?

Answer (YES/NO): YES